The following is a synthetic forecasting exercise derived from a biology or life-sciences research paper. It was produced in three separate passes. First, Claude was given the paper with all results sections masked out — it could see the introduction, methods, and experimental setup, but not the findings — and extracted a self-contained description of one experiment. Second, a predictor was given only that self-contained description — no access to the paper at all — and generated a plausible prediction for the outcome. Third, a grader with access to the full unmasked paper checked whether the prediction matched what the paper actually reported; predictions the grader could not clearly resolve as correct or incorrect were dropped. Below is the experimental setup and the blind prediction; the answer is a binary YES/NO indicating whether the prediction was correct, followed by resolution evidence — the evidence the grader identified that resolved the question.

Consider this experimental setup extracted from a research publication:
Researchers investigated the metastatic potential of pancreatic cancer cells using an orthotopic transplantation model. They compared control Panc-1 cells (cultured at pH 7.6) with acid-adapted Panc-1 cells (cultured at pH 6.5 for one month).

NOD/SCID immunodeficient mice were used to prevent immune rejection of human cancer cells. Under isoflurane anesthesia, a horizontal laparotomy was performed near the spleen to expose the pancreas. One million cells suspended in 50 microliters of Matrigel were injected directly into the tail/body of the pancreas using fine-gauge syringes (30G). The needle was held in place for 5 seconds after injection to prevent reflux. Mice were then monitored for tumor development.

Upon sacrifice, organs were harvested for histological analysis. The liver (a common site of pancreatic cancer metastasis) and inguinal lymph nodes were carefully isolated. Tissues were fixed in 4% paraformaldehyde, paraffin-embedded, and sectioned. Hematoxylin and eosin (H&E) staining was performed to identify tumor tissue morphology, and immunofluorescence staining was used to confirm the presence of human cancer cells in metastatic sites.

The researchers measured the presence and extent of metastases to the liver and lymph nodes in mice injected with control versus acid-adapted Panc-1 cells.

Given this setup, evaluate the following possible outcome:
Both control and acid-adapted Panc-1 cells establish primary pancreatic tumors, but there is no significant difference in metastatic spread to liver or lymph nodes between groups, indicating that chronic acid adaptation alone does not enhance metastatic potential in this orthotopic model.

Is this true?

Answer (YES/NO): NO